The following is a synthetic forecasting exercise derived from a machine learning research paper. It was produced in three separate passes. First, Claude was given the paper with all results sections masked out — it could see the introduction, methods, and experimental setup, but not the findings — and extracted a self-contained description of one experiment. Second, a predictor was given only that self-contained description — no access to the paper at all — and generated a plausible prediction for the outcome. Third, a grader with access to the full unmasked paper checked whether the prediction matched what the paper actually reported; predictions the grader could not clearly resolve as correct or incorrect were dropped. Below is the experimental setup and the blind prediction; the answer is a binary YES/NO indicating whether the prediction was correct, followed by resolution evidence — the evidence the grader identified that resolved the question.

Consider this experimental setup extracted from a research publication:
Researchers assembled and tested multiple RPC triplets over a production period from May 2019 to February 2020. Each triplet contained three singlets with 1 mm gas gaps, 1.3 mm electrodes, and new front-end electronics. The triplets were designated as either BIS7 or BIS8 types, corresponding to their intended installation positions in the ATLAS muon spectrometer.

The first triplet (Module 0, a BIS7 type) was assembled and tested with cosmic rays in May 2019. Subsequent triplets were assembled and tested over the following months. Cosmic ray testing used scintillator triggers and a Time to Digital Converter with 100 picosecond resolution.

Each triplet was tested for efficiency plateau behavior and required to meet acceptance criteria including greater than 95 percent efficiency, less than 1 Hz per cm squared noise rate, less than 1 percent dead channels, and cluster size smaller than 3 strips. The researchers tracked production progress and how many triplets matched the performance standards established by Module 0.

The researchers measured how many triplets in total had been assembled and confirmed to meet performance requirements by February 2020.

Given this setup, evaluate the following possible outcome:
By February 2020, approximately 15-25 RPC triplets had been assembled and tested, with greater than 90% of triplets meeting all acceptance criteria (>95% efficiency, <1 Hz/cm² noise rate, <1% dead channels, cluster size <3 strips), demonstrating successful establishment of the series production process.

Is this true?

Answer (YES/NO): NO